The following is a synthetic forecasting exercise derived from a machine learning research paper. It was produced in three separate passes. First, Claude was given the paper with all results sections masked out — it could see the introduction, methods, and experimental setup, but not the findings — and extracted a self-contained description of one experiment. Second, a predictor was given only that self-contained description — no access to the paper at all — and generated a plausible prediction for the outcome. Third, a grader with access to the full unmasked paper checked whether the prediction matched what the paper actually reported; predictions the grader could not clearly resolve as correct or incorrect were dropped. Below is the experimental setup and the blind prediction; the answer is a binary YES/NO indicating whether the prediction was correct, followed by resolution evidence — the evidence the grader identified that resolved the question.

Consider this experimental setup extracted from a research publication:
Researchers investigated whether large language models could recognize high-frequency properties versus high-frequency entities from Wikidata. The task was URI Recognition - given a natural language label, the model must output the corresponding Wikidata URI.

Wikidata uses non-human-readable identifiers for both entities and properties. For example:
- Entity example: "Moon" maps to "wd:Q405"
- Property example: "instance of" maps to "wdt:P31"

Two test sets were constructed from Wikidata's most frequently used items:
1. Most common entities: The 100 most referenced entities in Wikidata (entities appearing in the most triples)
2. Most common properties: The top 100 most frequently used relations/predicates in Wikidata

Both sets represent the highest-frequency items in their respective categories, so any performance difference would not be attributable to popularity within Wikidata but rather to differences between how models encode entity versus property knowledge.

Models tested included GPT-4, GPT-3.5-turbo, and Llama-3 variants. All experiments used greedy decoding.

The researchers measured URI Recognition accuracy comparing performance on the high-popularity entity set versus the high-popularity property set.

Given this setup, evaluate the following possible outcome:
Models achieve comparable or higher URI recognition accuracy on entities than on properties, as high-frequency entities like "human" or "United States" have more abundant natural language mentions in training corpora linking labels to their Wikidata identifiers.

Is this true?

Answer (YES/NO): NO